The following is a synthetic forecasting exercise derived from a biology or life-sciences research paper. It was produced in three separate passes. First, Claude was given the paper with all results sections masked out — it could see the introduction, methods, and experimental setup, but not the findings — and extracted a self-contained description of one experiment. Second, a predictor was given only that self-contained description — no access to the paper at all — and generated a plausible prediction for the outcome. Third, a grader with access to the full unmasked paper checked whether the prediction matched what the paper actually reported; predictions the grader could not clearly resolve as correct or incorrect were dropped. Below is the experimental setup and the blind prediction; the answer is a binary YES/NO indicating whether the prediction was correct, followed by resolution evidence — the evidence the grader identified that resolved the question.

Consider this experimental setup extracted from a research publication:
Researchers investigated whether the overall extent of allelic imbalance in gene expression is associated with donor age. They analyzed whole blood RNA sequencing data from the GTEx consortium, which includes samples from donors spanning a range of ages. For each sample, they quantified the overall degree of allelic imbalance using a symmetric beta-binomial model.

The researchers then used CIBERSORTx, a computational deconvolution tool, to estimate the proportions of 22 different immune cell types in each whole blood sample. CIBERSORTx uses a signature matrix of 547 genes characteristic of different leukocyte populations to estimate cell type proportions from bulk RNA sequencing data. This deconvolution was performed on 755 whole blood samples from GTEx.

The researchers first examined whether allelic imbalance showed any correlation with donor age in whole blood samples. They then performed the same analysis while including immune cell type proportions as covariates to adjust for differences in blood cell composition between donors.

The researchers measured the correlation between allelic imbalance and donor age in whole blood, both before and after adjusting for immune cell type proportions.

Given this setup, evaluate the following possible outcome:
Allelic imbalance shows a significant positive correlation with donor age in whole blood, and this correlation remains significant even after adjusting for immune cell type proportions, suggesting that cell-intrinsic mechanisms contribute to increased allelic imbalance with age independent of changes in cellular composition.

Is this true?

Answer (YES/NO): NO